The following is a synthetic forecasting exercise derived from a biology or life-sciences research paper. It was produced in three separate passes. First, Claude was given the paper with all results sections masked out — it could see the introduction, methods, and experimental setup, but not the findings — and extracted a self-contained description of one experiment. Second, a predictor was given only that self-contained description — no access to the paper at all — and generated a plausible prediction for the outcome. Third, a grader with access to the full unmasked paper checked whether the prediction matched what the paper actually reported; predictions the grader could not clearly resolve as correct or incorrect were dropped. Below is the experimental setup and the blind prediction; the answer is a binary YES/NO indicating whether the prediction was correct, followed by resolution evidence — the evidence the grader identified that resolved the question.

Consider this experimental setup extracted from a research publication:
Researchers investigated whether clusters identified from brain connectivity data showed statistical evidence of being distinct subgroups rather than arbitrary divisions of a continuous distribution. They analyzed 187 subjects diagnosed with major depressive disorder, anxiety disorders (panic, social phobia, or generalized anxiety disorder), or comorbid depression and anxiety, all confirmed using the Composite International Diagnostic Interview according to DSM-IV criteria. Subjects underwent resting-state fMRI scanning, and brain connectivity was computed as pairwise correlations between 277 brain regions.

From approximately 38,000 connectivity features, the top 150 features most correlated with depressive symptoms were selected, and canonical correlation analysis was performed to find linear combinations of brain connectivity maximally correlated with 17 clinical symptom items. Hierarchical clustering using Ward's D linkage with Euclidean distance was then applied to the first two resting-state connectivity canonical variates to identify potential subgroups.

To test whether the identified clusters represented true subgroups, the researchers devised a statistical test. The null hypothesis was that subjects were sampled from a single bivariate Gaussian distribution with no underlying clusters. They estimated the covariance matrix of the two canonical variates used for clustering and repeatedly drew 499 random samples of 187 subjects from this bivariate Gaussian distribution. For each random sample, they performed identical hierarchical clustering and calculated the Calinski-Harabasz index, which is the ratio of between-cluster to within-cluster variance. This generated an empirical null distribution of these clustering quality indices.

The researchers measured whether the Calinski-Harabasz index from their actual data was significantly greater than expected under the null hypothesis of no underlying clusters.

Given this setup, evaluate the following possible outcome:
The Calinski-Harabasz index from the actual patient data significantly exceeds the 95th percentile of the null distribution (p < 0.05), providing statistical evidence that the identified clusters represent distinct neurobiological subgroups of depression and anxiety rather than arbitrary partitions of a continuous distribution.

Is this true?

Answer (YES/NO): NO